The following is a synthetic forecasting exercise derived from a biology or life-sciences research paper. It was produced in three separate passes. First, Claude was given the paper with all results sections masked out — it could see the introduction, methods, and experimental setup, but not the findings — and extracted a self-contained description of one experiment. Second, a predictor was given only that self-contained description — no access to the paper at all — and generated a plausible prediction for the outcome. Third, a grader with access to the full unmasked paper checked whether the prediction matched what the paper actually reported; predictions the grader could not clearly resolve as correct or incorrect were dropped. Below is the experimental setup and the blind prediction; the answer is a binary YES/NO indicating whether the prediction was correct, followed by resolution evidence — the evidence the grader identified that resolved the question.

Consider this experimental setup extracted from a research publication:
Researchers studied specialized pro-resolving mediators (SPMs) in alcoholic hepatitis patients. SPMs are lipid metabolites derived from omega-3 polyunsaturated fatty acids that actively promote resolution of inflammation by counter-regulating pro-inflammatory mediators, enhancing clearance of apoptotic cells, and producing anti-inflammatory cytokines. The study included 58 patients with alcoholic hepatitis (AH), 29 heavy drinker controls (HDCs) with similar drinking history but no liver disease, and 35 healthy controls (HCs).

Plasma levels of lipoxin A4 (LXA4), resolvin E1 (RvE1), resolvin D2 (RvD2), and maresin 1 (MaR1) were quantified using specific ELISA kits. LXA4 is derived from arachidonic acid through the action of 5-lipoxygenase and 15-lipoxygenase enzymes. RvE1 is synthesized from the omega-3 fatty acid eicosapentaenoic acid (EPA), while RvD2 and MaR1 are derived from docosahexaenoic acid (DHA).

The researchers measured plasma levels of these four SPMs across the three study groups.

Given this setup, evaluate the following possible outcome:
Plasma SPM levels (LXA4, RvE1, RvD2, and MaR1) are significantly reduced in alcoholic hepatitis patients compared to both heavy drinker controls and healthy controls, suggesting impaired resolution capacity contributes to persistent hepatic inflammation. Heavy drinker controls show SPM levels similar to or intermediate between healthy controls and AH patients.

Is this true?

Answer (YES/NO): NO